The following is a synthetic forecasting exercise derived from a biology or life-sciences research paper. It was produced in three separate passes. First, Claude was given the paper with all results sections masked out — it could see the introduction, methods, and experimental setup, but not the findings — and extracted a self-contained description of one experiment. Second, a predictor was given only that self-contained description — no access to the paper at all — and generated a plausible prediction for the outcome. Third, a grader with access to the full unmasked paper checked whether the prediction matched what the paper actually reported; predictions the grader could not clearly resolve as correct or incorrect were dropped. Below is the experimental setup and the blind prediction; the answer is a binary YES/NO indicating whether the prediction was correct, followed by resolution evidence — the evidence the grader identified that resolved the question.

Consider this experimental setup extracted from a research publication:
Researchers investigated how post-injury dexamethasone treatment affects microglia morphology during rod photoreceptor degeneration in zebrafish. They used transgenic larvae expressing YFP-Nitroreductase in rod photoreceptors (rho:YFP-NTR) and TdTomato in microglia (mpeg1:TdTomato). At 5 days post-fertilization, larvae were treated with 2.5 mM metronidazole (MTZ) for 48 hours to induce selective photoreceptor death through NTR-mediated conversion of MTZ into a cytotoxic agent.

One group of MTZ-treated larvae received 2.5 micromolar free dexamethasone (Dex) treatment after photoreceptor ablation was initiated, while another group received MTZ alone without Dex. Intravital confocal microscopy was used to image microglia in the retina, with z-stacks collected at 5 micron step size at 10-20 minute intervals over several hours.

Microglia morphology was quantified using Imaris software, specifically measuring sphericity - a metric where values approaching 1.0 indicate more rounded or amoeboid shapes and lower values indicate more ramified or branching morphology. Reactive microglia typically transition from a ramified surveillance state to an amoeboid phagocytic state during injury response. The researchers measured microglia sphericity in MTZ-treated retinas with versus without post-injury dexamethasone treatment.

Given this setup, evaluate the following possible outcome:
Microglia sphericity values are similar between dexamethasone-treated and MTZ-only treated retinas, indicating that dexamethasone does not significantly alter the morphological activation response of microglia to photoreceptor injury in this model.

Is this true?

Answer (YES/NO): YES